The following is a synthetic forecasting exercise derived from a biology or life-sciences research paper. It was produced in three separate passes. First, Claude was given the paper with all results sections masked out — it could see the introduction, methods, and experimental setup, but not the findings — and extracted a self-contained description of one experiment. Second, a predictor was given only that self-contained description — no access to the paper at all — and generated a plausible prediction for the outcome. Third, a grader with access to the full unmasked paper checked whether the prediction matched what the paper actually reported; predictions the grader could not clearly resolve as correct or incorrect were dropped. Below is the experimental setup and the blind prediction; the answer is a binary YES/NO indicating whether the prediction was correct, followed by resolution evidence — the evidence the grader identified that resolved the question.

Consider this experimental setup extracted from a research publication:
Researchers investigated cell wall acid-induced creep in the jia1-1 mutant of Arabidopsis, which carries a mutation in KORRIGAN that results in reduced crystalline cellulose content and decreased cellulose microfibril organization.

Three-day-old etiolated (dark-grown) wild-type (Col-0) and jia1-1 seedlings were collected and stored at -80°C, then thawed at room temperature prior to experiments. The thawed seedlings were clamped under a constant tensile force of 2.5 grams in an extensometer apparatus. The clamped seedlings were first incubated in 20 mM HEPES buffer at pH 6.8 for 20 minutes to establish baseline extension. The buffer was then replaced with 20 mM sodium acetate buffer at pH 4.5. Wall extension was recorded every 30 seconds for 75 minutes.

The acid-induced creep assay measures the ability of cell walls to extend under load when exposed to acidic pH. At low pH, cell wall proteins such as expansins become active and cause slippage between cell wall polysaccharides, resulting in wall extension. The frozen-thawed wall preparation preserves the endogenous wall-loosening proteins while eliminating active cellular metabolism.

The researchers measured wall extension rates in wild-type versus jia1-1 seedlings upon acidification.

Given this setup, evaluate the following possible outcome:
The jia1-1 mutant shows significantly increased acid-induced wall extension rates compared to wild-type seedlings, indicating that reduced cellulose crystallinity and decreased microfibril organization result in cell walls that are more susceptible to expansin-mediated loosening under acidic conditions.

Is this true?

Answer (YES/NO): NO